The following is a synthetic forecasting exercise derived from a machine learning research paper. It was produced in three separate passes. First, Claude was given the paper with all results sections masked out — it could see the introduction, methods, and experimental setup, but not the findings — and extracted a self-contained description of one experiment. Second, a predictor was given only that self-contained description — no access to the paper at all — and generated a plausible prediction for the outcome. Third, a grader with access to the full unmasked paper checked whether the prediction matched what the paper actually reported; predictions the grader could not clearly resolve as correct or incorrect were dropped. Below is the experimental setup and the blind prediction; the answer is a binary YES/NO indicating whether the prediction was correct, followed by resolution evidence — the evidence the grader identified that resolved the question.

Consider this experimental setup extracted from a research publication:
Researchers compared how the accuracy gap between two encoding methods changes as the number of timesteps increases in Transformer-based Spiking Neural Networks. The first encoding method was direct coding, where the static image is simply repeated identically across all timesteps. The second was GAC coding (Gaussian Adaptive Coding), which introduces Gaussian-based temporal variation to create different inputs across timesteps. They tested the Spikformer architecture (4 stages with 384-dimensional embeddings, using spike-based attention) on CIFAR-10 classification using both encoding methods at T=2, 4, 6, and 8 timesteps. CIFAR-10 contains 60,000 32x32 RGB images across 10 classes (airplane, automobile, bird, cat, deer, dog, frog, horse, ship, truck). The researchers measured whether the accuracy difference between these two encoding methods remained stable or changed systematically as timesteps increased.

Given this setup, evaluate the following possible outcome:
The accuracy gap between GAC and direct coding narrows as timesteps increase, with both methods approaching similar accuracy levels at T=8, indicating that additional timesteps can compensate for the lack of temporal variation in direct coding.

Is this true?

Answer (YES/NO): NO